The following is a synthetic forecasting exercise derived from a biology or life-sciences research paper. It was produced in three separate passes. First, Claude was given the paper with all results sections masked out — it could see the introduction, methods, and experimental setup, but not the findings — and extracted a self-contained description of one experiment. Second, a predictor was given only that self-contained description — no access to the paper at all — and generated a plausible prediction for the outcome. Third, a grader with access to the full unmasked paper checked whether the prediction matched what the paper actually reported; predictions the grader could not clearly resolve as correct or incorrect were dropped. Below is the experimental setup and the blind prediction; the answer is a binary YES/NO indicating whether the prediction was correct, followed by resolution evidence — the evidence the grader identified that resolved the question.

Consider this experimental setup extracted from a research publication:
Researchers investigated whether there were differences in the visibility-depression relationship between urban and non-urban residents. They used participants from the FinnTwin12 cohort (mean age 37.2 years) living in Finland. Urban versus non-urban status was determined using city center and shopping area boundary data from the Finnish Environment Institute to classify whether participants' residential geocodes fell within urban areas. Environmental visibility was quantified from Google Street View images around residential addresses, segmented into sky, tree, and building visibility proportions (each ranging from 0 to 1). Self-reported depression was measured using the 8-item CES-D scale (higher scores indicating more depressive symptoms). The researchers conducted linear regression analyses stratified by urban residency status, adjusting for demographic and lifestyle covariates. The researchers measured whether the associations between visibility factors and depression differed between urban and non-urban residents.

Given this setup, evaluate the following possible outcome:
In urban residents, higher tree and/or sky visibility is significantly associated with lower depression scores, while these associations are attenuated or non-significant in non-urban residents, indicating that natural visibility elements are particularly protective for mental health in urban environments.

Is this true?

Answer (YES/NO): NO